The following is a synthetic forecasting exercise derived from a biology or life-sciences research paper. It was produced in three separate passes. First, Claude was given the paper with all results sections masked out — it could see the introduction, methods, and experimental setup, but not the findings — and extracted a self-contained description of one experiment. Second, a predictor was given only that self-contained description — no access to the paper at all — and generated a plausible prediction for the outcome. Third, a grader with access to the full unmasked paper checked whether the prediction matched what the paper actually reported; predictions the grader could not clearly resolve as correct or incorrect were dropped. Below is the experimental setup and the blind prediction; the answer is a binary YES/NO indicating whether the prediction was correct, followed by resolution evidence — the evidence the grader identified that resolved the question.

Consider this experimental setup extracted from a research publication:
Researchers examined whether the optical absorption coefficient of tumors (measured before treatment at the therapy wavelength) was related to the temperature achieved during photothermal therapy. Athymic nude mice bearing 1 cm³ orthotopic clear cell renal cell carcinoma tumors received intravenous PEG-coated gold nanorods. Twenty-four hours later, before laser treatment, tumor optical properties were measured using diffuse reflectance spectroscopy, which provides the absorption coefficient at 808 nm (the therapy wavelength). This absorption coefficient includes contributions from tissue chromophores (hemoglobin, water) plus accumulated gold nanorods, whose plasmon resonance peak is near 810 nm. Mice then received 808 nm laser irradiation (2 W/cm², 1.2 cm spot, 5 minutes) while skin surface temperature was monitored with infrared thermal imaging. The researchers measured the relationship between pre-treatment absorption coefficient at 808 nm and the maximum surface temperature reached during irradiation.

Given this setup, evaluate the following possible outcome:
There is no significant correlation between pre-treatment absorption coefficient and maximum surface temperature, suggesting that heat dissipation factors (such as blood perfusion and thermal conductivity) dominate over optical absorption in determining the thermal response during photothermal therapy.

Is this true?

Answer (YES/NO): NO